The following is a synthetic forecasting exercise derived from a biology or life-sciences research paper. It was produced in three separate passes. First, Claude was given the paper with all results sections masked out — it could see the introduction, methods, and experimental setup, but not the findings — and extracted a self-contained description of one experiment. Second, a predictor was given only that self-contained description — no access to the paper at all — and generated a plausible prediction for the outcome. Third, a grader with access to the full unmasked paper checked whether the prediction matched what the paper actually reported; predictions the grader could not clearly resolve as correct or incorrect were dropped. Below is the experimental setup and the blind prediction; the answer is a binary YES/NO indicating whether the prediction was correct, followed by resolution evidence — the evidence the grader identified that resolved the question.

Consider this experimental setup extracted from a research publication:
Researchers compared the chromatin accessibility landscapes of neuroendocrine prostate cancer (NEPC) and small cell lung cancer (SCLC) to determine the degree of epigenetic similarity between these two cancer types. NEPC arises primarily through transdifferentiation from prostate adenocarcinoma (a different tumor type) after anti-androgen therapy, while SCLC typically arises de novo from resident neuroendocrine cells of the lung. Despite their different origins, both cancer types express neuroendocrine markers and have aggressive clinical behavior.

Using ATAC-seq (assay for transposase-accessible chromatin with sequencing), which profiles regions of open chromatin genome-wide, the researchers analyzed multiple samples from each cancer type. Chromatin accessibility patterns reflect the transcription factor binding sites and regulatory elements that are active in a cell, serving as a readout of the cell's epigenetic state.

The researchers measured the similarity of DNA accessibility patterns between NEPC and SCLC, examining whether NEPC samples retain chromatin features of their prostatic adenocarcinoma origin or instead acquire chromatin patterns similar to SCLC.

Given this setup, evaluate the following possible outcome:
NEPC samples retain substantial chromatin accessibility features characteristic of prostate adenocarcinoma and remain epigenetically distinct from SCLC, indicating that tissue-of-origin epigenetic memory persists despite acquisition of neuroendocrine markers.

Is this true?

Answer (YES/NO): NO